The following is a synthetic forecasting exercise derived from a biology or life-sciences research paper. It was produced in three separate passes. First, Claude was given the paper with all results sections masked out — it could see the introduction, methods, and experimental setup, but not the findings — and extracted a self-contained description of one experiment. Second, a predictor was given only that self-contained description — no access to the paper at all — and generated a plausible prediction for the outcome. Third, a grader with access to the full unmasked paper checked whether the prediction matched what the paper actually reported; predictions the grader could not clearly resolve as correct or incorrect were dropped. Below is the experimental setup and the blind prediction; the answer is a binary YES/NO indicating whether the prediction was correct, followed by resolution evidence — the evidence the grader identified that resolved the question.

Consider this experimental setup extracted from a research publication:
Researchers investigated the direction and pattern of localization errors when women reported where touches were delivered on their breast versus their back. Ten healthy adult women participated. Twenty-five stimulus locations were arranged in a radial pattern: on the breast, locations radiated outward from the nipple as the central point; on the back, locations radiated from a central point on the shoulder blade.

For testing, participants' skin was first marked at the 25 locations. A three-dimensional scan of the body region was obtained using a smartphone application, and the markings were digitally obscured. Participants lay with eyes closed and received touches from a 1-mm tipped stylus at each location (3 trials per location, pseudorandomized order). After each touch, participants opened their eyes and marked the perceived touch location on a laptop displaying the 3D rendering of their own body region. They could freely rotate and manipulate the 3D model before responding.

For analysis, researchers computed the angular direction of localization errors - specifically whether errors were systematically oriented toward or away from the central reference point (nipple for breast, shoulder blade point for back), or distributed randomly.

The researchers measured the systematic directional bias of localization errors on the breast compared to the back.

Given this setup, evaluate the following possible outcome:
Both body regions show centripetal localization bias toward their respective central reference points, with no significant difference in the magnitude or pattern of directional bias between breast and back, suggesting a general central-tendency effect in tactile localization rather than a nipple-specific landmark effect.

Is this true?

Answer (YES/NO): NO